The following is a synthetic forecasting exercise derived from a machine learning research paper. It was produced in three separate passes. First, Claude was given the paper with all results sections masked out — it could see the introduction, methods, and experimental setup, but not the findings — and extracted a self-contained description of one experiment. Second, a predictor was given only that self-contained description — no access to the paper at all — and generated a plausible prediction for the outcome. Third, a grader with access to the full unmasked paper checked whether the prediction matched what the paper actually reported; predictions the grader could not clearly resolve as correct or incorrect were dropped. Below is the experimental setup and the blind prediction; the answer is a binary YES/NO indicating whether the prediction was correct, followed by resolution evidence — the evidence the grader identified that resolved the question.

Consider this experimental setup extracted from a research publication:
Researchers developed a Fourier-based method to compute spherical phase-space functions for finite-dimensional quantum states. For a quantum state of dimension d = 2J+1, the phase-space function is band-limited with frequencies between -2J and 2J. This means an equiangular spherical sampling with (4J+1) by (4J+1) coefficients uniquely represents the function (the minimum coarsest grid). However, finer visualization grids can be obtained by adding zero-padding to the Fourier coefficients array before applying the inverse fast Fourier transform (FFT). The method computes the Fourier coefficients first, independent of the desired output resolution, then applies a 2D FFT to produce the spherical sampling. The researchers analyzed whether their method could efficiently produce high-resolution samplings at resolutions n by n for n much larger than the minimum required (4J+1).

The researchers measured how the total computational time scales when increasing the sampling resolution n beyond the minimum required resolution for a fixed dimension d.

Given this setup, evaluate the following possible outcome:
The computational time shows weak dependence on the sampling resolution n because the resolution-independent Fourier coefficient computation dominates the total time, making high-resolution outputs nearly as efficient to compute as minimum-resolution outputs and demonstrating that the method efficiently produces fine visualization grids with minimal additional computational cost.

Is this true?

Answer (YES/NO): NO